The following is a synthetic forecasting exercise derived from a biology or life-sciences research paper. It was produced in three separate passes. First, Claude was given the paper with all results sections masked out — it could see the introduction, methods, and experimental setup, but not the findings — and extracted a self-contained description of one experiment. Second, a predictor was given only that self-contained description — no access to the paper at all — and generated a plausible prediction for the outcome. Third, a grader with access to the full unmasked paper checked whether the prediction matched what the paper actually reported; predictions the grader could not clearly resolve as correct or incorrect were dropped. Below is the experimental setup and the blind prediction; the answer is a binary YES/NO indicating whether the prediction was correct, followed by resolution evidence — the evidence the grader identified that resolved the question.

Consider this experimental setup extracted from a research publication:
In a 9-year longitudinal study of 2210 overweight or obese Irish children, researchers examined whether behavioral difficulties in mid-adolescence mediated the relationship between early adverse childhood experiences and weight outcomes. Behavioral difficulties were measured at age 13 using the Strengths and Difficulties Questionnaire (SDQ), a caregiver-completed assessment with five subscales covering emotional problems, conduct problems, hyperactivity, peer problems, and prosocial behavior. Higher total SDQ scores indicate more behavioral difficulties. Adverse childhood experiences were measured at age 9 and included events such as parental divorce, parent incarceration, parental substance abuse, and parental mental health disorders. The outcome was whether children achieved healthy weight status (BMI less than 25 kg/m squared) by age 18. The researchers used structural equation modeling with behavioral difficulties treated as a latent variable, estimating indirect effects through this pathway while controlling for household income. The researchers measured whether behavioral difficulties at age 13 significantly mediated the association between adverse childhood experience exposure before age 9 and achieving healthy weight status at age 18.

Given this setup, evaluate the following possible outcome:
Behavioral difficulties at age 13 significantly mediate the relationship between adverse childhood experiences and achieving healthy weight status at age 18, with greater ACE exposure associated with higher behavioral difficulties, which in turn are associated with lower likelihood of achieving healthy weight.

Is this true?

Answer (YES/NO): NO